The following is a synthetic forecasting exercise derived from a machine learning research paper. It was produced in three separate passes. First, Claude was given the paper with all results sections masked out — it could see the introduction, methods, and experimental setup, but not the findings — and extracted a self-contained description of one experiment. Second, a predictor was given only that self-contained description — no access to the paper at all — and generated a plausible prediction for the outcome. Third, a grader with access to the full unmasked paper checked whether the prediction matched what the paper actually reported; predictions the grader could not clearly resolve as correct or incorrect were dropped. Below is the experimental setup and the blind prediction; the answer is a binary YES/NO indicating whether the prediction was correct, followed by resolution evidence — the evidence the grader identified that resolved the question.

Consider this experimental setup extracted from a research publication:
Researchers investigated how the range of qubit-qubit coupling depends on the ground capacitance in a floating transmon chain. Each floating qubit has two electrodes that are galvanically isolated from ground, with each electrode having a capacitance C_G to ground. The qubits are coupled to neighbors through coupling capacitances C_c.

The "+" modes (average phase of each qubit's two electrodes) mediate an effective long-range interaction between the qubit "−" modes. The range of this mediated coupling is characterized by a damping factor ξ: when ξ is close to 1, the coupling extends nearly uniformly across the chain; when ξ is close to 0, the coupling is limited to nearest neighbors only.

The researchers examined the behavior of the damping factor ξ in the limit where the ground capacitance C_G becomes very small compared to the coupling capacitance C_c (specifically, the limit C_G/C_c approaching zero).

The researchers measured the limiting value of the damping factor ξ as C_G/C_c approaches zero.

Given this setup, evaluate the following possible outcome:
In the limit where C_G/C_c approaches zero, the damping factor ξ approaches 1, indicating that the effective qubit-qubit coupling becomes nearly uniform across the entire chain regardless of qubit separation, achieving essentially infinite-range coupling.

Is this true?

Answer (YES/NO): YES